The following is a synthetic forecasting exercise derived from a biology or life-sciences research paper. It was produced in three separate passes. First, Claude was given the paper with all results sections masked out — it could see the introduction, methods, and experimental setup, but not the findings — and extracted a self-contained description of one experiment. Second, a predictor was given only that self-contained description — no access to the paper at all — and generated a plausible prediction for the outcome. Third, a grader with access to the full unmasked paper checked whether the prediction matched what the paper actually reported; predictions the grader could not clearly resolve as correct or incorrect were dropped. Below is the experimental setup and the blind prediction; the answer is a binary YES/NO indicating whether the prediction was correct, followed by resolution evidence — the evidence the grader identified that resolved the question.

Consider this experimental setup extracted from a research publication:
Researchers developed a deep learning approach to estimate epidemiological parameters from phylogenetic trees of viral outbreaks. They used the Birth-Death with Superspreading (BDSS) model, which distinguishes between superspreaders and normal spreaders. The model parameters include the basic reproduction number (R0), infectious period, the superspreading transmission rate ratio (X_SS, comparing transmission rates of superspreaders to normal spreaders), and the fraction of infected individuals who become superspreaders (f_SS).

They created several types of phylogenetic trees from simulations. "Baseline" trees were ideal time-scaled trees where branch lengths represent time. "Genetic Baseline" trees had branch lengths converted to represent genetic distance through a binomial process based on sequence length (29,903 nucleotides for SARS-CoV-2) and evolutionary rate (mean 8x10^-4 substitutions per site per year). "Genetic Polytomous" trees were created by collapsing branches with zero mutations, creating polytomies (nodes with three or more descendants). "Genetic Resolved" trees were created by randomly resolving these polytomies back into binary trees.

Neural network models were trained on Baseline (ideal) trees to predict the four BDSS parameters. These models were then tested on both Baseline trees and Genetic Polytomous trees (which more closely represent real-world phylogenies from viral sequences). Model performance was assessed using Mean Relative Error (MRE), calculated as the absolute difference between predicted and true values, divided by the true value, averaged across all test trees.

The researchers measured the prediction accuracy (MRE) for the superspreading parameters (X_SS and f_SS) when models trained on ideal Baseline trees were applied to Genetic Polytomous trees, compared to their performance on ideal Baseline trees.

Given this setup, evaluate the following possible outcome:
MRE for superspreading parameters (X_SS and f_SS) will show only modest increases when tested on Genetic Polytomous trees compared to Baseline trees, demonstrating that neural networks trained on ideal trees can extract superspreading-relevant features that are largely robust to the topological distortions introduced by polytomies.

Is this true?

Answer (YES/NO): NO